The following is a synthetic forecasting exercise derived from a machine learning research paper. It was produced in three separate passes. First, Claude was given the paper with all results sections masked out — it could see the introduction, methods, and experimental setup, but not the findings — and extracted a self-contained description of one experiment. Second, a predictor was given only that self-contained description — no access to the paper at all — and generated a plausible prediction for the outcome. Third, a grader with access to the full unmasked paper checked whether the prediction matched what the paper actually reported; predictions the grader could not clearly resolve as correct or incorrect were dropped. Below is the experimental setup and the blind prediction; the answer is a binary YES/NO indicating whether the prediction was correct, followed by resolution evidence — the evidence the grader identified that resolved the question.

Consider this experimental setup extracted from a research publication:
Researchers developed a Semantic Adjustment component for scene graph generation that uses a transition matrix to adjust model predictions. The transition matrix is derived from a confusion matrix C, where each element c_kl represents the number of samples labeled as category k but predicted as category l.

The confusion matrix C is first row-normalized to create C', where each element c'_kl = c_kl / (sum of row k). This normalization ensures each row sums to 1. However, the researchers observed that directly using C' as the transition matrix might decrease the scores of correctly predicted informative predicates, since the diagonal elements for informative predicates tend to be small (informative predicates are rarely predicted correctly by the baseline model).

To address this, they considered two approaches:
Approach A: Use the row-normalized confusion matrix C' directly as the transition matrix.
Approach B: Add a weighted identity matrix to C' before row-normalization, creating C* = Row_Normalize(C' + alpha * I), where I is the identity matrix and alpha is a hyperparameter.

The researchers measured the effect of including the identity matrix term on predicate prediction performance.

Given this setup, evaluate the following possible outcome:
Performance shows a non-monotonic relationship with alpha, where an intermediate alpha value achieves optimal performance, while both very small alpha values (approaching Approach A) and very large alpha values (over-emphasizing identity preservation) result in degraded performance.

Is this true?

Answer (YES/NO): NO